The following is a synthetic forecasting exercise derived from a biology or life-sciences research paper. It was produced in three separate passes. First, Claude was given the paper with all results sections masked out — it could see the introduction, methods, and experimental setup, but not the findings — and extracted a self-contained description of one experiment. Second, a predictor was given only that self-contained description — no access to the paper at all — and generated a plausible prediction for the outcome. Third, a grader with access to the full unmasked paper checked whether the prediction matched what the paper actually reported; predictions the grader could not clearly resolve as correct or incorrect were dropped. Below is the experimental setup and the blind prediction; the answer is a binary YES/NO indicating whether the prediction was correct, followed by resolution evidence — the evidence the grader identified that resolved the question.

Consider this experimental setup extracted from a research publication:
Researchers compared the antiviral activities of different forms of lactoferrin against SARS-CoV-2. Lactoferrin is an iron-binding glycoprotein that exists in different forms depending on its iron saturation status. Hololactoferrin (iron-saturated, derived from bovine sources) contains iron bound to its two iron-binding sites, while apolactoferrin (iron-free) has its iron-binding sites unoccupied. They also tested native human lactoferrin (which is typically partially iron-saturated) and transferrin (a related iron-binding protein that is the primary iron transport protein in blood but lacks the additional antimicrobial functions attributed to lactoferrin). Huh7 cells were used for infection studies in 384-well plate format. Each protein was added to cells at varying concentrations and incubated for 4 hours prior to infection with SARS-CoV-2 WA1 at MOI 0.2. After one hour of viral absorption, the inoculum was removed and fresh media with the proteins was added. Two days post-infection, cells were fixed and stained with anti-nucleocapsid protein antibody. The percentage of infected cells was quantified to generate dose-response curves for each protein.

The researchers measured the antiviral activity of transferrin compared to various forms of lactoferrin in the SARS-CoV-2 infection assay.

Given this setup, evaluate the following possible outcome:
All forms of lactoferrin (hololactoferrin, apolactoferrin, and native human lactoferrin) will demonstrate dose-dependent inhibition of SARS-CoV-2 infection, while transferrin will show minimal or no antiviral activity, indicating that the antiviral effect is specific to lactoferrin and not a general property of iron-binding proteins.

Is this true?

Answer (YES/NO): YES